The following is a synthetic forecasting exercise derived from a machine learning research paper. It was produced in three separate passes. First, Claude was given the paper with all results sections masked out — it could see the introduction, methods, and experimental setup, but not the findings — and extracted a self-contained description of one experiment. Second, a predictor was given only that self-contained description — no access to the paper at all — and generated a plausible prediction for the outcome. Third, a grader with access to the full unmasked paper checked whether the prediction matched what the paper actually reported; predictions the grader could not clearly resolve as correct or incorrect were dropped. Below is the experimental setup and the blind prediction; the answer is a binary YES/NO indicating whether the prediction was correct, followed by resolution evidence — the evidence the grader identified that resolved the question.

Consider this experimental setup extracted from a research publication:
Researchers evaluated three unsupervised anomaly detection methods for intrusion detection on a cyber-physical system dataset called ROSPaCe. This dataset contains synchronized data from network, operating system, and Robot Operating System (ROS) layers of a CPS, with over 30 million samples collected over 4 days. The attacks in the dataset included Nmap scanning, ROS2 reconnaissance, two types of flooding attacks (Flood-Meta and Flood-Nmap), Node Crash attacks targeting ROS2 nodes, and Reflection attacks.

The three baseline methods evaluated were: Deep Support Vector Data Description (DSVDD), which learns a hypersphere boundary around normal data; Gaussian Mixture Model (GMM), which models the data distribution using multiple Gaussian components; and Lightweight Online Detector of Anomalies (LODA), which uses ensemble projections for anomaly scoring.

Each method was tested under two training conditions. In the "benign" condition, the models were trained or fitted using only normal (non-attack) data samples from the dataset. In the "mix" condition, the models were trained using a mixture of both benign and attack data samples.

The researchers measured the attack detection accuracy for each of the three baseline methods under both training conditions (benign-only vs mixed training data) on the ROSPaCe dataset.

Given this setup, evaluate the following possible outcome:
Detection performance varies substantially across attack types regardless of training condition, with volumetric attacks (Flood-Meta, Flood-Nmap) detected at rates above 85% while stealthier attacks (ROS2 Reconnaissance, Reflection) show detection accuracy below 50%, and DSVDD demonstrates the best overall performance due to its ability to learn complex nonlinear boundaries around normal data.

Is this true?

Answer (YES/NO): NO